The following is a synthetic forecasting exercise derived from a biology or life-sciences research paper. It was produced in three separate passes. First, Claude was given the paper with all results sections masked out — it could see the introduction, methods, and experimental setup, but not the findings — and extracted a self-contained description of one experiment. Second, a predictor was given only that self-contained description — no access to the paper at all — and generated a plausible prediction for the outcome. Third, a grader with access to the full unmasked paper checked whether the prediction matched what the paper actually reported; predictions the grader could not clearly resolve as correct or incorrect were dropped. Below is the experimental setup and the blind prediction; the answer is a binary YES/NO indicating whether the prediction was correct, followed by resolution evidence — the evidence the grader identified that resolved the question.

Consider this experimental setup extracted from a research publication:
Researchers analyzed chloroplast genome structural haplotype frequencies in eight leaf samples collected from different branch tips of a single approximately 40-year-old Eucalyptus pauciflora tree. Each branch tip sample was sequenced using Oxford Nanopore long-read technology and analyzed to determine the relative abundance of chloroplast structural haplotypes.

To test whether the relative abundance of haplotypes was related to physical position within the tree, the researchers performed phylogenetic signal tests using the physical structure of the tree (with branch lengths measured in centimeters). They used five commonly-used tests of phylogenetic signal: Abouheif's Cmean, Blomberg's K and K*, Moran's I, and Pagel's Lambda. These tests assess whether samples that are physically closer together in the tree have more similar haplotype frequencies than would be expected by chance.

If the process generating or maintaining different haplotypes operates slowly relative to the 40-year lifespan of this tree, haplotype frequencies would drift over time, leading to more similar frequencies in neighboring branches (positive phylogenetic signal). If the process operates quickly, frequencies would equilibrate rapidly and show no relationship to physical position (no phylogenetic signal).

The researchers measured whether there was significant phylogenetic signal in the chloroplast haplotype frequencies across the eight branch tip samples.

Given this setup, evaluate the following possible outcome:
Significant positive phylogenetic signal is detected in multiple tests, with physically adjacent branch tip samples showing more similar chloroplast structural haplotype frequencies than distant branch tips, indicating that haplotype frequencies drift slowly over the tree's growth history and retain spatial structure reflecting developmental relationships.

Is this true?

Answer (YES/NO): NO